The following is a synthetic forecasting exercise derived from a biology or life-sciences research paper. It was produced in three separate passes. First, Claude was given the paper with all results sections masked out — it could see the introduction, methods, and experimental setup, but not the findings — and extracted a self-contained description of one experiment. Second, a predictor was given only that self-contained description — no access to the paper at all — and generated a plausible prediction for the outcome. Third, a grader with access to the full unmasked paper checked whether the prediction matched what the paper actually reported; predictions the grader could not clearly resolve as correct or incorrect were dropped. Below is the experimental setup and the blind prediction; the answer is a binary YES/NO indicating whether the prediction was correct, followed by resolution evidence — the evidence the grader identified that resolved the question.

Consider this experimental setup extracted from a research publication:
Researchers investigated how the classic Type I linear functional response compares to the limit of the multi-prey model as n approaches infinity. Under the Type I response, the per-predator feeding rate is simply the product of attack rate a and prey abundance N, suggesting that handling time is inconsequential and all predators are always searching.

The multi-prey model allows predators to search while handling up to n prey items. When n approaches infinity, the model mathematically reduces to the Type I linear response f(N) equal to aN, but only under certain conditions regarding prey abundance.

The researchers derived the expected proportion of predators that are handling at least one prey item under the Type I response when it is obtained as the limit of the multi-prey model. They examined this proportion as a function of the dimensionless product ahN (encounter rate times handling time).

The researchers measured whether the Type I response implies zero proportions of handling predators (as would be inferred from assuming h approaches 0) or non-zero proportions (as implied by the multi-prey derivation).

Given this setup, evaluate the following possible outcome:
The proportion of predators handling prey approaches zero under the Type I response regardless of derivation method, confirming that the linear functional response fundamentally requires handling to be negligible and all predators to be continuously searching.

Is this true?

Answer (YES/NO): NO